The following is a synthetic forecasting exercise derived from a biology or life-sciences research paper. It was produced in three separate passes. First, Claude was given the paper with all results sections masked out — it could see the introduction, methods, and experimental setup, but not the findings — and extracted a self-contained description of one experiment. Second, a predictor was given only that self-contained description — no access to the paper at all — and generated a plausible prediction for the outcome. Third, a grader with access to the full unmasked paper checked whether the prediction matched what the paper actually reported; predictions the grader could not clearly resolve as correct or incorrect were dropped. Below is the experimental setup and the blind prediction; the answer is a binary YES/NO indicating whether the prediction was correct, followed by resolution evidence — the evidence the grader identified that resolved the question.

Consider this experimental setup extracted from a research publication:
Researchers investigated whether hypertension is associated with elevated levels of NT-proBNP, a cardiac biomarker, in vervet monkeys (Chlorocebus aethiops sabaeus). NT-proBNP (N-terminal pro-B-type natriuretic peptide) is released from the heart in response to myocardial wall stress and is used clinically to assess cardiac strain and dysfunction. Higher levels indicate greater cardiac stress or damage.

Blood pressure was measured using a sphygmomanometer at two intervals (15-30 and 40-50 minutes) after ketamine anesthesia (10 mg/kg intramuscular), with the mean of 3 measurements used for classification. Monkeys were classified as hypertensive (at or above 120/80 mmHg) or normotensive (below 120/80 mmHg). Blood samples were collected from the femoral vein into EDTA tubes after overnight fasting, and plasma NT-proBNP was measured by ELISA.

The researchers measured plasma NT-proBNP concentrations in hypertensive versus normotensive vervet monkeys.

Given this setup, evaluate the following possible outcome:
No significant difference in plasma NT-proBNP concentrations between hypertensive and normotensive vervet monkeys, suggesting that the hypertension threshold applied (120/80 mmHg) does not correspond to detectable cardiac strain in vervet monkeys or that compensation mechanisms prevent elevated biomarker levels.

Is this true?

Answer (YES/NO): NO